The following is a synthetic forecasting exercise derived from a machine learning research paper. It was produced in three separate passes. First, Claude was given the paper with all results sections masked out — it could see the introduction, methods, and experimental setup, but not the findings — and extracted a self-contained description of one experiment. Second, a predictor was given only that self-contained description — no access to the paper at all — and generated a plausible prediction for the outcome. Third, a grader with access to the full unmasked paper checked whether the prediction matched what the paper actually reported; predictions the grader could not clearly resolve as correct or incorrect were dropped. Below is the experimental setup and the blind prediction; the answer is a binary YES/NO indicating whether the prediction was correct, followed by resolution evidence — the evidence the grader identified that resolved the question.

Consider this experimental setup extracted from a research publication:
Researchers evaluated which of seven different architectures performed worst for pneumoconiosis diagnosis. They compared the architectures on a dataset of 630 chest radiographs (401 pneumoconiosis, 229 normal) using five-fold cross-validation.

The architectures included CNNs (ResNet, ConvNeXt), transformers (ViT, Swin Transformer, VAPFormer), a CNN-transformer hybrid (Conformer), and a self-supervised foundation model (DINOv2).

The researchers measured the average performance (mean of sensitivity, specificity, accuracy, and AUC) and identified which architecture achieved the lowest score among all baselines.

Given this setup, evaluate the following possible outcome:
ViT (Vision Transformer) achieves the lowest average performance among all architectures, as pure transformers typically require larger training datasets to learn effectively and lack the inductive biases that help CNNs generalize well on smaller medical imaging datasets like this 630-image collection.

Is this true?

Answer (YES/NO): NO